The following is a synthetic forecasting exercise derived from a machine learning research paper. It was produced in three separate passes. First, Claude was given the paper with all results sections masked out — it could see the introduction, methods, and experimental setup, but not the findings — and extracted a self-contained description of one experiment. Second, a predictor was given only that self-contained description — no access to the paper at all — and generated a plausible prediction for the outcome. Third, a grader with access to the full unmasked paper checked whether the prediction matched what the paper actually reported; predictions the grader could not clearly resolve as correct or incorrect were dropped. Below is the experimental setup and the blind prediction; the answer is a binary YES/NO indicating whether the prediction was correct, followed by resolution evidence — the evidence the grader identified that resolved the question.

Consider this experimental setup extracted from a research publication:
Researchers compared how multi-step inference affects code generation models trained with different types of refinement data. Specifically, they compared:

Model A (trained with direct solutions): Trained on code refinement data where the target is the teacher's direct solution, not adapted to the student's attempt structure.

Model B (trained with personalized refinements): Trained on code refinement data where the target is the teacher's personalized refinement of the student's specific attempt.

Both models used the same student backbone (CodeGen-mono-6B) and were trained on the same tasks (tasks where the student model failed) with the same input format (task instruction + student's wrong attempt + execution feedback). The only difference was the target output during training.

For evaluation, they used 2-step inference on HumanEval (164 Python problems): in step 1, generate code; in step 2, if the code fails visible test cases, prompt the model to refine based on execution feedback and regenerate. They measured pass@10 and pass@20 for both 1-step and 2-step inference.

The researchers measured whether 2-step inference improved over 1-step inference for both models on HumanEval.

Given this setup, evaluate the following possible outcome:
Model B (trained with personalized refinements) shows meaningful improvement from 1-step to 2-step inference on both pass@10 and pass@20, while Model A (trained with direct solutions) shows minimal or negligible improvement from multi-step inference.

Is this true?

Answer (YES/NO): NO